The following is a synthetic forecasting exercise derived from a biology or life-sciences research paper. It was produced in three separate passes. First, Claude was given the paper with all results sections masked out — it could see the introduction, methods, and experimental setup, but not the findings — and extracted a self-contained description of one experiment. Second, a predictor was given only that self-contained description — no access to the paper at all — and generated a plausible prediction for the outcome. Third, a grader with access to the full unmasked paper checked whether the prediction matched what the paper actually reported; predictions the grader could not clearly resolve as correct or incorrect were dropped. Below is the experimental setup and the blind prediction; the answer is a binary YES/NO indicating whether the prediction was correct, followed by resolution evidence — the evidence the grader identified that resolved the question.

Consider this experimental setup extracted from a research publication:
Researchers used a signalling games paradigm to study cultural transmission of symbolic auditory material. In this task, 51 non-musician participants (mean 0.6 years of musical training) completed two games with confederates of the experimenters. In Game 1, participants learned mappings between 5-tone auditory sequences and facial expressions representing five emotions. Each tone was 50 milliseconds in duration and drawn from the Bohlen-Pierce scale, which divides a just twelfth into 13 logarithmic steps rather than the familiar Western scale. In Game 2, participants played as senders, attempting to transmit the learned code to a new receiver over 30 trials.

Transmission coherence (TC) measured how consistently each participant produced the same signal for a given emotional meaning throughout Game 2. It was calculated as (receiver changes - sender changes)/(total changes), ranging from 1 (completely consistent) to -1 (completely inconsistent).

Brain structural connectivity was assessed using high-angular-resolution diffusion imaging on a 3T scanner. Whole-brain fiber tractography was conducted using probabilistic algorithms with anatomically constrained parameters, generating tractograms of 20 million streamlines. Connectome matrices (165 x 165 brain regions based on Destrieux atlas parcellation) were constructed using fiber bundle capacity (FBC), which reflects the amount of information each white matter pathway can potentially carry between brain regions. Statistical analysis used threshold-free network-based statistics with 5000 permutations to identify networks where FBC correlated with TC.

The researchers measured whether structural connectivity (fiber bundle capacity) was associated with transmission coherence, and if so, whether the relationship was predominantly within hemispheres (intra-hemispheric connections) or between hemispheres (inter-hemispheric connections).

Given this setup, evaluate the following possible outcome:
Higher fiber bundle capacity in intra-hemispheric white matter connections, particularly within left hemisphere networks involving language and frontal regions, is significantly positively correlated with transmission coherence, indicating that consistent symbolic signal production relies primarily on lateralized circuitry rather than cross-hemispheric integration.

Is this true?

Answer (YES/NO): NO